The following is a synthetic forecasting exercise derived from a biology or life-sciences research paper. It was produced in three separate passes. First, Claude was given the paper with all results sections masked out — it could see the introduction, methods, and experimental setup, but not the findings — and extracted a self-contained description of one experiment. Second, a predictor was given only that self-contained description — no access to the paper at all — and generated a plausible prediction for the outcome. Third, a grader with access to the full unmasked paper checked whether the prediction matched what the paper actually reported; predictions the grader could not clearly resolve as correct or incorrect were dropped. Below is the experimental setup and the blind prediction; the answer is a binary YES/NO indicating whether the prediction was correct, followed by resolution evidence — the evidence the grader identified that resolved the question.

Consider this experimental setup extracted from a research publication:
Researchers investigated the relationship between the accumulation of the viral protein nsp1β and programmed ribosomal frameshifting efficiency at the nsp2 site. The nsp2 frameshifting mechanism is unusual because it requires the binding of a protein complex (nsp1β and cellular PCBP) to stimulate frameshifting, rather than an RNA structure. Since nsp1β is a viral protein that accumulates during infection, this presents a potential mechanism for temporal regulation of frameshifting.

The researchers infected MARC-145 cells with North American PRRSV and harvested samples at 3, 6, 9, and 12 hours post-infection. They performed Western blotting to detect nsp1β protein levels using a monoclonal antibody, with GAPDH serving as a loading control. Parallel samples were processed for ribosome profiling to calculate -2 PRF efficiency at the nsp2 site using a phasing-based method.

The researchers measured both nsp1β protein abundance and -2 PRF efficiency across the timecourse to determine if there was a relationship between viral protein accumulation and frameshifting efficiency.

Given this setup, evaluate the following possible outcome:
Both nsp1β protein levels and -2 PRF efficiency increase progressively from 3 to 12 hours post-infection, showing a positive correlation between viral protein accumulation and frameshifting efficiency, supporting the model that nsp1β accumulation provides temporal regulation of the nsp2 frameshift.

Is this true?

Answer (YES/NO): NO